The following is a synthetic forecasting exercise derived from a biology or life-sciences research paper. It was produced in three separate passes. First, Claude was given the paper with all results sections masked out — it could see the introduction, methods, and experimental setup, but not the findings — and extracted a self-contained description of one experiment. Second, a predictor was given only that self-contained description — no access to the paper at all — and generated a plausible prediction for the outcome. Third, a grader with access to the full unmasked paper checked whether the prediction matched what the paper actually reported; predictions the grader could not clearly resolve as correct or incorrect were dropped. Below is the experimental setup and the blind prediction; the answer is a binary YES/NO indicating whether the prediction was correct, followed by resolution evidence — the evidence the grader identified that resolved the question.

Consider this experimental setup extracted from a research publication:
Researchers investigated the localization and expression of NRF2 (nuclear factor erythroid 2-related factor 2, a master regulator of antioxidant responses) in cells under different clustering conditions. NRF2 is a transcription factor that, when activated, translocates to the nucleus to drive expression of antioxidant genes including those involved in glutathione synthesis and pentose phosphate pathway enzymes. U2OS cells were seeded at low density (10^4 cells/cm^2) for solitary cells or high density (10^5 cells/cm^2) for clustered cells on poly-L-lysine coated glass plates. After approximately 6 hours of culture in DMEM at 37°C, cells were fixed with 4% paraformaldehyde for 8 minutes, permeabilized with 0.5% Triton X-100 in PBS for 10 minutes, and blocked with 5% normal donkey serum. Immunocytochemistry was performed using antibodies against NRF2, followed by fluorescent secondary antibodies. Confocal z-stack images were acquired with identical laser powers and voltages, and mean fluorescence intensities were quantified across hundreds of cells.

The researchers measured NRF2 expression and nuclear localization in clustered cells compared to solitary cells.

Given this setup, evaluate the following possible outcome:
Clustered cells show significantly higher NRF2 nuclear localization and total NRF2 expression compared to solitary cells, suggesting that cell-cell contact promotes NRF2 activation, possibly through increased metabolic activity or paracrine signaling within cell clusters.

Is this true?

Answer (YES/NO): NO